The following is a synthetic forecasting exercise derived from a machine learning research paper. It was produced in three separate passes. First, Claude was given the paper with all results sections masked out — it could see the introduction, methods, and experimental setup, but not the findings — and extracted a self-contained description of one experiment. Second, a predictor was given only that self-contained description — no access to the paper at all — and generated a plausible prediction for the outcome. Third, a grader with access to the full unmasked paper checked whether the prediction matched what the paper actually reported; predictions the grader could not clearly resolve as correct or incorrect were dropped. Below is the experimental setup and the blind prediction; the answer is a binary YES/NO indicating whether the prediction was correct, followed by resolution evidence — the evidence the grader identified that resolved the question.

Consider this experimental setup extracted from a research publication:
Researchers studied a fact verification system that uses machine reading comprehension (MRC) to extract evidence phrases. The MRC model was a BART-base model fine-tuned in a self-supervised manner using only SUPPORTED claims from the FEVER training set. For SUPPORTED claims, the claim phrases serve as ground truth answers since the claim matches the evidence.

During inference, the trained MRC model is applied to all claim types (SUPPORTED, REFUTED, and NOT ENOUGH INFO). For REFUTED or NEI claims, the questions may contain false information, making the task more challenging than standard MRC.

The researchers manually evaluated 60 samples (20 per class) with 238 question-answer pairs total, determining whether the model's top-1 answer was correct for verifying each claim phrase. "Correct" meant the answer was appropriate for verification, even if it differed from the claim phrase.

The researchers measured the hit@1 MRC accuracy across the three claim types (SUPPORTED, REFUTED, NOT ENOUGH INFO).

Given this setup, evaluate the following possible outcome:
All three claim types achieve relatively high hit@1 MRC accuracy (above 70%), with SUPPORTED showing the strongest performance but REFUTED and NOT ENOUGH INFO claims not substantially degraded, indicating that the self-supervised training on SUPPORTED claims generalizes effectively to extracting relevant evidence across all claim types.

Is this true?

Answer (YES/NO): NO